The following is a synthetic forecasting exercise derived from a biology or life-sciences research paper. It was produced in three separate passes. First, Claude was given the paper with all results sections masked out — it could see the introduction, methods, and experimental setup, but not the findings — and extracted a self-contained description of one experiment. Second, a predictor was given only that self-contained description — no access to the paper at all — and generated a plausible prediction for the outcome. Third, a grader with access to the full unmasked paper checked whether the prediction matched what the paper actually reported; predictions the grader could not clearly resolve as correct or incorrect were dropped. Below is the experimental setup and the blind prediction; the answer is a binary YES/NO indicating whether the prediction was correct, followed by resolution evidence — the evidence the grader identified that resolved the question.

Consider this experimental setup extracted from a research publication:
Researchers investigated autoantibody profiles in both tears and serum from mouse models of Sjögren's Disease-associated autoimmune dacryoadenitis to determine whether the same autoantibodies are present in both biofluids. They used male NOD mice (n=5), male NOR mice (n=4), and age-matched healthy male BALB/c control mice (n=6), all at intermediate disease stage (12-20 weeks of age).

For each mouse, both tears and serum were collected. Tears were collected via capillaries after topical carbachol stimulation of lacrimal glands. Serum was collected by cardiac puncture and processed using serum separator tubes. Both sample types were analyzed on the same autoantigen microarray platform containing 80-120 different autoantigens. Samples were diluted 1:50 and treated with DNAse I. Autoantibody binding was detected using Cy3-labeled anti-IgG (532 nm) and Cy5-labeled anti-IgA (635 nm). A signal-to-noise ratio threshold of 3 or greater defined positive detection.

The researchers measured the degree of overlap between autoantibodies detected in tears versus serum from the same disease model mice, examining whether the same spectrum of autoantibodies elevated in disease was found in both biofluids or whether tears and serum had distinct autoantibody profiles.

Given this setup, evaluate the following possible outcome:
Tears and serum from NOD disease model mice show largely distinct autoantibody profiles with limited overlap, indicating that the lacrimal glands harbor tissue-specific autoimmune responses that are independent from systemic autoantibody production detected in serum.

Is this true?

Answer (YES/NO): YES